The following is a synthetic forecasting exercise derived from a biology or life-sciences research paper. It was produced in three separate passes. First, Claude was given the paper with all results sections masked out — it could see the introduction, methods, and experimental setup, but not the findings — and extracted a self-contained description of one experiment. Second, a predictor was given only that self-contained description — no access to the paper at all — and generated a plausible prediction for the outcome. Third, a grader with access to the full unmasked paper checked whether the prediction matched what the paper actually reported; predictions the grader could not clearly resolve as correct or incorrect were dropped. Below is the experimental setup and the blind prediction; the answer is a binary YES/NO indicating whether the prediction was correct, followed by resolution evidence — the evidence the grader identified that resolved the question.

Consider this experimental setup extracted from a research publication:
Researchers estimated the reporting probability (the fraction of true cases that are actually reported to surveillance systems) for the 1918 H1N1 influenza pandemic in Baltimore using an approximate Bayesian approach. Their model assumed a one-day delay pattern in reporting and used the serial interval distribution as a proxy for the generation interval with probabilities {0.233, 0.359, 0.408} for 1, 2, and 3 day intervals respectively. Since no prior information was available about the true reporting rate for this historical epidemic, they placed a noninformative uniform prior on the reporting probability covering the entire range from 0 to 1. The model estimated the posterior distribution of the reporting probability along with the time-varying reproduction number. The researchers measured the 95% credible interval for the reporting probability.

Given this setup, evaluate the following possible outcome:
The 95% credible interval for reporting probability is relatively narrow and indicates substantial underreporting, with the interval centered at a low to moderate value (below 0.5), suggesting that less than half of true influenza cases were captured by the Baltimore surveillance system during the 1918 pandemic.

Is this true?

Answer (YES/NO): NO